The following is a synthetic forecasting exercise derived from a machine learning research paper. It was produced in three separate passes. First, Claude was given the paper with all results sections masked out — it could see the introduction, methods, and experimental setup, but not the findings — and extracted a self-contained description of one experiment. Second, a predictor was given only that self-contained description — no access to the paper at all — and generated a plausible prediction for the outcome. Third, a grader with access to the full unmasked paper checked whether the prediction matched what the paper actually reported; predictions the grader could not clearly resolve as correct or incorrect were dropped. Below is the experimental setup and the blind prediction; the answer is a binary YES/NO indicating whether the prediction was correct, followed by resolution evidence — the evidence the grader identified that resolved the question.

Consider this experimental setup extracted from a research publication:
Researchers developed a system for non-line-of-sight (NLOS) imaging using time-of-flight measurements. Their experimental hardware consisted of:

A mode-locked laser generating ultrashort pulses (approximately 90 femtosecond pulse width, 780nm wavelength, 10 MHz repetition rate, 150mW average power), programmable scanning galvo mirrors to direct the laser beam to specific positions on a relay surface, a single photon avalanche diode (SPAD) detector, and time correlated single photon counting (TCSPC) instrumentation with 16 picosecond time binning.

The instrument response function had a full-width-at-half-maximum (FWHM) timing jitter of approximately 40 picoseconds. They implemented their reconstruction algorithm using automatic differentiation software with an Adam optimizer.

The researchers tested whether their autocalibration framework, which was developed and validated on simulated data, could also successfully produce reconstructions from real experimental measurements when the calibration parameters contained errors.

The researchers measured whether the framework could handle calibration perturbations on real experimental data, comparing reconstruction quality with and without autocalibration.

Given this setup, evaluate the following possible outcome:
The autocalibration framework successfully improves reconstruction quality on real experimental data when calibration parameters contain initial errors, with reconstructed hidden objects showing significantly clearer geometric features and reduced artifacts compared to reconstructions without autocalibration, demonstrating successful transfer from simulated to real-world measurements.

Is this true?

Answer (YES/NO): YES